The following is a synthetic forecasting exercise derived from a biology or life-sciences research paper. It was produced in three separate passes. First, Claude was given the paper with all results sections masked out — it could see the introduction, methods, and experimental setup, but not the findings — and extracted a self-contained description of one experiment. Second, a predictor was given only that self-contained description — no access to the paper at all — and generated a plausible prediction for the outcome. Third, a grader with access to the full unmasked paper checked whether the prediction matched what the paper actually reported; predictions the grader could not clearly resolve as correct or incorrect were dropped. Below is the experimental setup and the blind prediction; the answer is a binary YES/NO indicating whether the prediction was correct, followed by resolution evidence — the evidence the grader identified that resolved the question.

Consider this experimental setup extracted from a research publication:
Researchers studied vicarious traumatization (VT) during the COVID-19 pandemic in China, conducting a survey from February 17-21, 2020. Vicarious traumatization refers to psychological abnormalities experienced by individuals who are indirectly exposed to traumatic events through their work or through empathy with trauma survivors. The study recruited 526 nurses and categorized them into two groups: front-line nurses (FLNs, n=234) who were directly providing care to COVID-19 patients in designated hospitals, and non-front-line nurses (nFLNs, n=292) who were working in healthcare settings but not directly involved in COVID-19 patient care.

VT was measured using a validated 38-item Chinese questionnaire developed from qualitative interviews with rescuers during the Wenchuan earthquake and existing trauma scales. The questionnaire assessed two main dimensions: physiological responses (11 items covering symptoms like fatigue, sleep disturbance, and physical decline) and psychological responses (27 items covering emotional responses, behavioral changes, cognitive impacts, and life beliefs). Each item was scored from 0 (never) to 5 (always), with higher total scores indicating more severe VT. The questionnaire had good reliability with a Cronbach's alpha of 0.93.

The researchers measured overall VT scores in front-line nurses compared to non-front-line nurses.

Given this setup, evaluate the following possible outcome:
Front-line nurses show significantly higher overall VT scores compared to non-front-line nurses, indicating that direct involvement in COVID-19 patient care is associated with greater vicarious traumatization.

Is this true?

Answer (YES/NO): NO